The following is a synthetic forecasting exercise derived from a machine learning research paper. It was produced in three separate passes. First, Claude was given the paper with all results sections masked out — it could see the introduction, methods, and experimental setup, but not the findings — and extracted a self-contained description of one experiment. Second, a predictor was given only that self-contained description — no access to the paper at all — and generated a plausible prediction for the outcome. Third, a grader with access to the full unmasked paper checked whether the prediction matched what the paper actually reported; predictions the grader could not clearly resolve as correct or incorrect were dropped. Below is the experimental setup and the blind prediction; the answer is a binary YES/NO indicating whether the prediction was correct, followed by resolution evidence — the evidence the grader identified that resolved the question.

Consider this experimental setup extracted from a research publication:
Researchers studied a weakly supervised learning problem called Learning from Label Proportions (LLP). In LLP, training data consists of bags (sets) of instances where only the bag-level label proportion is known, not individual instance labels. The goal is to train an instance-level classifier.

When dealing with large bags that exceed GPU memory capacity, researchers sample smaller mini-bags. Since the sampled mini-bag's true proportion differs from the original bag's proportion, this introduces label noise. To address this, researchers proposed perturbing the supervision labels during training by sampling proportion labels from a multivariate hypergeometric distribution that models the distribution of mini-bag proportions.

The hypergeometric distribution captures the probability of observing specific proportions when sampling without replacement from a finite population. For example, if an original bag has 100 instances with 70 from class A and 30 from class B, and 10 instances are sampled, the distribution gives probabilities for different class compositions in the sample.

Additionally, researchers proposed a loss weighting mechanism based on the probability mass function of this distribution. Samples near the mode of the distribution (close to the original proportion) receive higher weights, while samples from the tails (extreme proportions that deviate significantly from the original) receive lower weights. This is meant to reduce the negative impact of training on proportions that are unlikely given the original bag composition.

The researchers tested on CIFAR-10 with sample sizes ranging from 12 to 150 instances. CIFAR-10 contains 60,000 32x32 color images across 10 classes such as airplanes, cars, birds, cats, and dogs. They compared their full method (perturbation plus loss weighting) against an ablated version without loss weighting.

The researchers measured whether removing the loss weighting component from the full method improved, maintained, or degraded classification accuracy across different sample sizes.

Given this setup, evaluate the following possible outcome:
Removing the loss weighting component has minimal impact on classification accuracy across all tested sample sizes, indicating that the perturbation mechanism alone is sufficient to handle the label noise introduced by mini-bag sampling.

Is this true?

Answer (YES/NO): NO